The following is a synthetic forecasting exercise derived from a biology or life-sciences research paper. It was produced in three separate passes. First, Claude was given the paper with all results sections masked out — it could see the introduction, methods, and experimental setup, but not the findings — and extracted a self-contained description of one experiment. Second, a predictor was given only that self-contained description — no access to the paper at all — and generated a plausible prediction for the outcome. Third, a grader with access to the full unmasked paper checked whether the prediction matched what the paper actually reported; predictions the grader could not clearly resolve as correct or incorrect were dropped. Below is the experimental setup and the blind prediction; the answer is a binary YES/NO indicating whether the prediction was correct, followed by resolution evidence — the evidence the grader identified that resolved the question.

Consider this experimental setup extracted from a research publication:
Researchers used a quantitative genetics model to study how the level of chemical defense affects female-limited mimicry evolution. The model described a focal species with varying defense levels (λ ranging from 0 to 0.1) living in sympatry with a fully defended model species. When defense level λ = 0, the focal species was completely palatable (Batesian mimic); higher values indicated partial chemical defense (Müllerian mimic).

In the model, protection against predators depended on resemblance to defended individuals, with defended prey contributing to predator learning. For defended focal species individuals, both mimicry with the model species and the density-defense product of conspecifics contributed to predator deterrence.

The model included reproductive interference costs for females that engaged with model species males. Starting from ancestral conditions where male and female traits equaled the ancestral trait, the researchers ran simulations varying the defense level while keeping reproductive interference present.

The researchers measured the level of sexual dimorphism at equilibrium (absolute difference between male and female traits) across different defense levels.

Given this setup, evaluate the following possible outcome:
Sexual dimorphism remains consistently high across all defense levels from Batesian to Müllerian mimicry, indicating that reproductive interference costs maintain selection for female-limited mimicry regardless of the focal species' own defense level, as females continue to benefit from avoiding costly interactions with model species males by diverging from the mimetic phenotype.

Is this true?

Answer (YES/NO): NO